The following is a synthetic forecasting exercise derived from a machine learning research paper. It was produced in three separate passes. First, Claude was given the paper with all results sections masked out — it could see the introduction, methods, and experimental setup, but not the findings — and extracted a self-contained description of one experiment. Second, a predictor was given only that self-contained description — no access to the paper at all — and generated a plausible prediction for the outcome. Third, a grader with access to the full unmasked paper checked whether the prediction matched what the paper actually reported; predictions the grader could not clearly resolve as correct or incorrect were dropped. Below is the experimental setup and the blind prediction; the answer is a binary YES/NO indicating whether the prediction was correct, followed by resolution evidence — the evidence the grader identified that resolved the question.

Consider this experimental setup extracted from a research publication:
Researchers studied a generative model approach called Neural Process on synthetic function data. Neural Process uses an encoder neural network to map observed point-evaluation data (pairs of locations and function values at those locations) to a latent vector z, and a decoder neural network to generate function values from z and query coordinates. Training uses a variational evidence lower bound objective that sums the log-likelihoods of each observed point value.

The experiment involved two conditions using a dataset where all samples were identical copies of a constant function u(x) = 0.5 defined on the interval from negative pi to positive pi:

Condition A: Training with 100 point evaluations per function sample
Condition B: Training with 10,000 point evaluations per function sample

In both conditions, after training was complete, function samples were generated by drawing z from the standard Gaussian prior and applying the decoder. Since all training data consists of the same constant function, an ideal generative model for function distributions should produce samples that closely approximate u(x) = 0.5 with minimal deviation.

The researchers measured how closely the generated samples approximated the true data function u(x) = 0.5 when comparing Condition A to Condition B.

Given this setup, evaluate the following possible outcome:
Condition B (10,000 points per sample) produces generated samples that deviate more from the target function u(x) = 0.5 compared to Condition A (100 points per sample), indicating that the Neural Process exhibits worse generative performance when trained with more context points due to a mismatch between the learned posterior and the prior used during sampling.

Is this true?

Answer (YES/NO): YES